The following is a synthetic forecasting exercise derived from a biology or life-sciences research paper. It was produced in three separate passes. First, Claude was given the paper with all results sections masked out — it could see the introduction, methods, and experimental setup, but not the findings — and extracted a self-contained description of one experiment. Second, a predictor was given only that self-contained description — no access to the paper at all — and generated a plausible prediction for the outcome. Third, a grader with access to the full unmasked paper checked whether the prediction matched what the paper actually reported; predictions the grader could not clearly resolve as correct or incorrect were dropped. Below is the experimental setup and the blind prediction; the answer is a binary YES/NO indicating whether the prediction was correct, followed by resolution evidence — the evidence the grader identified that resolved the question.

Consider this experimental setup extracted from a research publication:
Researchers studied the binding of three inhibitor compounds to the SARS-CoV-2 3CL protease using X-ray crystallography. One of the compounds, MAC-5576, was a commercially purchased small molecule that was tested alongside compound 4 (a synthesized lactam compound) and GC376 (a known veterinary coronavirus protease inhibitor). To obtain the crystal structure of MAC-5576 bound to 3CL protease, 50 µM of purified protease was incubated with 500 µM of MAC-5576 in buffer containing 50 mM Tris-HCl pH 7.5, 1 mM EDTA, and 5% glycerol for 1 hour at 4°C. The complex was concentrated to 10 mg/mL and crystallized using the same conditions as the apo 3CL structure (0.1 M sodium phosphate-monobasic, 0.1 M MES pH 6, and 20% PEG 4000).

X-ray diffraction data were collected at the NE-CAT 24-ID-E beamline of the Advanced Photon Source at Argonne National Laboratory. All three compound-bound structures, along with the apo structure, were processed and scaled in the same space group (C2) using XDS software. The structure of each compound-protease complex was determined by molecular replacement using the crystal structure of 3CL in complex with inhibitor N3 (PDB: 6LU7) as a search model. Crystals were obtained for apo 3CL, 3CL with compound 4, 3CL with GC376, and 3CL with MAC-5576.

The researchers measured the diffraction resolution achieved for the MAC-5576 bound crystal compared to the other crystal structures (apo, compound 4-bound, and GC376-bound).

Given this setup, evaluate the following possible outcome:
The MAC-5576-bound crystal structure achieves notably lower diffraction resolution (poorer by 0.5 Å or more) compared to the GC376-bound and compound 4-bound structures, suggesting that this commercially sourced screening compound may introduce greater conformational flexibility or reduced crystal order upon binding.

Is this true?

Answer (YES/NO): NO